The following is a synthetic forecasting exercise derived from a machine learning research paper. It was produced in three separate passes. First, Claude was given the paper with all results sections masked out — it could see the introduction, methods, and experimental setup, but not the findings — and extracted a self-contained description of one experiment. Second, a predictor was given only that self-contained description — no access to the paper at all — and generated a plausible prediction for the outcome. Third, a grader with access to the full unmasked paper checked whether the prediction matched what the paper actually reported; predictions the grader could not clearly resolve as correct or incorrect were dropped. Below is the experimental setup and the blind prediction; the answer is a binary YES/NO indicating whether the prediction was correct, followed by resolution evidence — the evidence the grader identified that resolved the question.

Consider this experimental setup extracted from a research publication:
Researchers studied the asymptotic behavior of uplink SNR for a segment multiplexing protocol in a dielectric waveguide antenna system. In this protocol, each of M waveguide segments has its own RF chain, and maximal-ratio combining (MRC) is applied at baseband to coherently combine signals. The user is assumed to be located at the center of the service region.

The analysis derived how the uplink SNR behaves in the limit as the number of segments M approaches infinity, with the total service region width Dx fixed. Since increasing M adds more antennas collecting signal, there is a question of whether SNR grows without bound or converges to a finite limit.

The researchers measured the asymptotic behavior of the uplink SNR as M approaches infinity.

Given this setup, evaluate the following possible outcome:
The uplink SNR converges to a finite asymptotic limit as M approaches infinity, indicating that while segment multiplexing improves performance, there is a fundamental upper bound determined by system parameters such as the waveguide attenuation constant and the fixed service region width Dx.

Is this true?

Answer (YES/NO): YES